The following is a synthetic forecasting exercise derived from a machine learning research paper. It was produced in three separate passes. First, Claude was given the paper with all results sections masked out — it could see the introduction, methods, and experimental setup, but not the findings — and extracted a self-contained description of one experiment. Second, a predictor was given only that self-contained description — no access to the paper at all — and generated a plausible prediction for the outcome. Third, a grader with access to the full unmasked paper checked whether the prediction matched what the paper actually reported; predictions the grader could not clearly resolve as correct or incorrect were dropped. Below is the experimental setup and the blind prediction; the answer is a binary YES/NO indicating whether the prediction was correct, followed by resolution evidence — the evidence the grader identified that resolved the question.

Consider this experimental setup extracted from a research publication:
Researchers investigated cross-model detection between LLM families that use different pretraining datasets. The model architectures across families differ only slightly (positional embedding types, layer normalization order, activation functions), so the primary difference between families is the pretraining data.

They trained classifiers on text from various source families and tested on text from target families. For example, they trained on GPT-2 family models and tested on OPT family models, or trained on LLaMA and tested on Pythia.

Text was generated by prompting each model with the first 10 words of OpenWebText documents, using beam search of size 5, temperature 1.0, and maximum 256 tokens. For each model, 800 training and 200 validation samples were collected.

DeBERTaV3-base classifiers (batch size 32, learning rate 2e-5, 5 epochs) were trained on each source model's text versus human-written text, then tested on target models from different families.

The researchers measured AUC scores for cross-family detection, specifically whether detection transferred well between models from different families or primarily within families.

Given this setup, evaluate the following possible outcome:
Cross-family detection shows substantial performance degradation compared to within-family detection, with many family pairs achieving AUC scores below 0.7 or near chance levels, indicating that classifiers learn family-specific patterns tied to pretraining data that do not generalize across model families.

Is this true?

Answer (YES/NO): NO